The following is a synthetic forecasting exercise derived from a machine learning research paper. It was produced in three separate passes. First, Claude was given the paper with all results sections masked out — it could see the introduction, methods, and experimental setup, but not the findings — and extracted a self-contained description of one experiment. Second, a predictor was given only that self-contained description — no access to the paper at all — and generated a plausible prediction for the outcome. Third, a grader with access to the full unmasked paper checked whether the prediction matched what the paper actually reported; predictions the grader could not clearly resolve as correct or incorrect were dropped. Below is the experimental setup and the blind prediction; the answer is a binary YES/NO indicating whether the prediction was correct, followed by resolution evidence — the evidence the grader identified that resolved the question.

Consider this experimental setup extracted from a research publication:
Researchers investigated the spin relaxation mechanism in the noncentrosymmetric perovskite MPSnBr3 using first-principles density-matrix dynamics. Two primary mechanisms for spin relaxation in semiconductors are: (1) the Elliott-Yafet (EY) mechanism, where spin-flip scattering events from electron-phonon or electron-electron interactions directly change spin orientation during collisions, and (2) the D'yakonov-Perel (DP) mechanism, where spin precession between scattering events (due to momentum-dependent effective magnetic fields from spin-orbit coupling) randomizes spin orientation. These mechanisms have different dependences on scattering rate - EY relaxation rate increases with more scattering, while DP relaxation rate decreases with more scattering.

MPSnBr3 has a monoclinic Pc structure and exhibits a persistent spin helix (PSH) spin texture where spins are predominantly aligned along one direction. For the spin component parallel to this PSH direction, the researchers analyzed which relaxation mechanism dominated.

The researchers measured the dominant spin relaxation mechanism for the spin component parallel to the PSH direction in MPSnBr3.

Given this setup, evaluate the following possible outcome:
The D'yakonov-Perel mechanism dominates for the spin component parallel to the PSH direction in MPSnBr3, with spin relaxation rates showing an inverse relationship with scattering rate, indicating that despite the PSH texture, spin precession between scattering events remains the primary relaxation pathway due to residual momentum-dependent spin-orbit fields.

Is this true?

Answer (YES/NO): NO